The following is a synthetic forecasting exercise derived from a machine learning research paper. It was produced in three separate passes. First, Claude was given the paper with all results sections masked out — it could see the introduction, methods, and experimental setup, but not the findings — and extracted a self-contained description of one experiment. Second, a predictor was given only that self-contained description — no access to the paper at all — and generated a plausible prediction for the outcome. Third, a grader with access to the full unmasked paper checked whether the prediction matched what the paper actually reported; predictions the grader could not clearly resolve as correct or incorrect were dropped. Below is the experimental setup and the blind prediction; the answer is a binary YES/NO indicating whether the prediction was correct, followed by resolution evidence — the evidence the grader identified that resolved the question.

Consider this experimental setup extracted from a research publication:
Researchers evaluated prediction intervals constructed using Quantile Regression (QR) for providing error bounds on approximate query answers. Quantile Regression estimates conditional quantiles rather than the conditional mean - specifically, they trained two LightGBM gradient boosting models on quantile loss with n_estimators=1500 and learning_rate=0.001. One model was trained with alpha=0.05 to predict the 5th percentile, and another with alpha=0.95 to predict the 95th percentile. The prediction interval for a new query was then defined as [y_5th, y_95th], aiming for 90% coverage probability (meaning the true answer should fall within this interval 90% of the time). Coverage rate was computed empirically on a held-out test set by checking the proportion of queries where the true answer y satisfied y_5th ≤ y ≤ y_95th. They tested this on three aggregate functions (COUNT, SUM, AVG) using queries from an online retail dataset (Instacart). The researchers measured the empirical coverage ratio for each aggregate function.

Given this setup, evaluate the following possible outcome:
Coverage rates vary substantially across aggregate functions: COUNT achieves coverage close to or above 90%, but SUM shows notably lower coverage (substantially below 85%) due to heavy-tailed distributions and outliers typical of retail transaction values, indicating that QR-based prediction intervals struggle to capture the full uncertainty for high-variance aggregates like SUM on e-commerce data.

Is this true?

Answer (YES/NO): NO